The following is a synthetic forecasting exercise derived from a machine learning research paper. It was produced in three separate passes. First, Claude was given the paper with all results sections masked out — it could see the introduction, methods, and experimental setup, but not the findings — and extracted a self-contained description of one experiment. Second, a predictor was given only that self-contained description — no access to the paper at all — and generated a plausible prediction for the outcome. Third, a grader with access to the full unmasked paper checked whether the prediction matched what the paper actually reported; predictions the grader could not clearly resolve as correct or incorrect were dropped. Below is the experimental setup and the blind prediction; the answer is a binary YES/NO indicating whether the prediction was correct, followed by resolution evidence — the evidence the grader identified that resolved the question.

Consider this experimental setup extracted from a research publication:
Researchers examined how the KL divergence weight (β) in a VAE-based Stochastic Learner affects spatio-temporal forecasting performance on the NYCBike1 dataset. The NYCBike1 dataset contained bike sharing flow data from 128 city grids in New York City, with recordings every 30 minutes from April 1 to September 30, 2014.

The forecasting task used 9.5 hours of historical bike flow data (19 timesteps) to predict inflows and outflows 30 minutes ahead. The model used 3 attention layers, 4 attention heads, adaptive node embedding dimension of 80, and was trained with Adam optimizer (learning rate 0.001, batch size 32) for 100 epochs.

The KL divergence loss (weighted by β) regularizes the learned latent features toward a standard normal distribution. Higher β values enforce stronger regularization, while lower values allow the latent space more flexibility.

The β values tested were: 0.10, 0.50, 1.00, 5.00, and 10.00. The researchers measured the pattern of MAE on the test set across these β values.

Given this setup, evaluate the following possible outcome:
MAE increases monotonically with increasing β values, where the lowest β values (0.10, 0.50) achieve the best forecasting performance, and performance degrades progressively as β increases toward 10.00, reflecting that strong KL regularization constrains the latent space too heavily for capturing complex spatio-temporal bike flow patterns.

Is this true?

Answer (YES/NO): NO